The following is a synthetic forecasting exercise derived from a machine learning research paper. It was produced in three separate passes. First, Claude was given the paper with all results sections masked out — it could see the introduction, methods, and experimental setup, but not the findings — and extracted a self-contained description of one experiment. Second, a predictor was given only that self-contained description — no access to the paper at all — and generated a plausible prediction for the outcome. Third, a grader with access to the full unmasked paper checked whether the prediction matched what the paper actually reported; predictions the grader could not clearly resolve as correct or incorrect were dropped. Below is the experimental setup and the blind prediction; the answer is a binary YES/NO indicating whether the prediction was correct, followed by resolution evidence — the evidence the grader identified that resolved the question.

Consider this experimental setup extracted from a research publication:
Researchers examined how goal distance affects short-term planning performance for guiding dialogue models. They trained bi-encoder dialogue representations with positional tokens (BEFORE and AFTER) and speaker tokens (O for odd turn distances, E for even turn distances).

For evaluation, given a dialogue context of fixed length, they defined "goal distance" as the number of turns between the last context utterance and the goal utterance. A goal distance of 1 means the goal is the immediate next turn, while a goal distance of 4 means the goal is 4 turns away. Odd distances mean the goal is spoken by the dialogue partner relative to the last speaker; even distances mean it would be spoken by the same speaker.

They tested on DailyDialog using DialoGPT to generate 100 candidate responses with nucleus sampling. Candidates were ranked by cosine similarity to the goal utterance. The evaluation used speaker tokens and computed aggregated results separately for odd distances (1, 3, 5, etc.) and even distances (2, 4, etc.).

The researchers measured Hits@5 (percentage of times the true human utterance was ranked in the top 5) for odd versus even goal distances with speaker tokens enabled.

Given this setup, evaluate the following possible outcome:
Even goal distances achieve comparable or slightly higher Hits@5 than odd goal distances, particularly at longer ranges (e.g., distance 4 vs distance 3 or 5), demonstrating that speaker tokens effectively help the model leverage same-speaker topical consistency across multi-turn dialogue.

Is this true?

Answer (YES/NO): NO